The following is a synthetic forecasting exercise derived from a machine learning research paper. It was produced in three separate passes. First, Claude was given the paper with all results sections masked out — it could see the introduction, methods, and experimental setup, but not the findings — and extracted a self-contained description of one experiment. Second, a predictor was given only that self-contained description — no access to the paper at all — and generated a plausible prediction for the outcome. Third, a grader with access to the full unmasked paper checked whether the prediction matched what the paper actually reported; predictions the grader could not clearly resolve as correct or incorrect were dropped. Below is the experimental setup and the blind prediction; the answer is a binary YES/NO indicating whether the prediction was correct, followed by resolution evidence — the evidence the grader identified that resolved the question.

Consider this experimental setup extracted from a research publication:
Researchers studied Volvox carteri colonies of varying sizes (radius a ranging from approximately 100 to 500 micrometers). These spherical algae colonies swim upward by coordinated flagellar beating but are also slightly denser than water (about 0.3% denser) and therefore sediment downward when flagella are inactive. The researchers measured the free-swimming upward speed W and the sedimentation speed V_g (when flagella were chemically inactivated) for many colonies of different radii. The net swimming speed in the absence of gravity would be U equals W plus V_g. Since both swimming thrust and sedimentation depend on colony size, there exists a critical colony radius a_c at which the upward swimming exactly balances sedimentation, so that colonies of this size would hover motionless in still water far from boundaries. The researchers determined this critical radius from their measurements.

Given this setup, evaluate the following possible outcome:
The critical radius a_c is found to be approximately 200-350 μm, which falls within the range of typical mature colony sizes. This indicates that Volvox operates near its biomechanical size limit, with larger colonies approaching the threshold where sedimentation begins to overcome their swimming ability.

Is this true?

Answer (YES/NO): YES